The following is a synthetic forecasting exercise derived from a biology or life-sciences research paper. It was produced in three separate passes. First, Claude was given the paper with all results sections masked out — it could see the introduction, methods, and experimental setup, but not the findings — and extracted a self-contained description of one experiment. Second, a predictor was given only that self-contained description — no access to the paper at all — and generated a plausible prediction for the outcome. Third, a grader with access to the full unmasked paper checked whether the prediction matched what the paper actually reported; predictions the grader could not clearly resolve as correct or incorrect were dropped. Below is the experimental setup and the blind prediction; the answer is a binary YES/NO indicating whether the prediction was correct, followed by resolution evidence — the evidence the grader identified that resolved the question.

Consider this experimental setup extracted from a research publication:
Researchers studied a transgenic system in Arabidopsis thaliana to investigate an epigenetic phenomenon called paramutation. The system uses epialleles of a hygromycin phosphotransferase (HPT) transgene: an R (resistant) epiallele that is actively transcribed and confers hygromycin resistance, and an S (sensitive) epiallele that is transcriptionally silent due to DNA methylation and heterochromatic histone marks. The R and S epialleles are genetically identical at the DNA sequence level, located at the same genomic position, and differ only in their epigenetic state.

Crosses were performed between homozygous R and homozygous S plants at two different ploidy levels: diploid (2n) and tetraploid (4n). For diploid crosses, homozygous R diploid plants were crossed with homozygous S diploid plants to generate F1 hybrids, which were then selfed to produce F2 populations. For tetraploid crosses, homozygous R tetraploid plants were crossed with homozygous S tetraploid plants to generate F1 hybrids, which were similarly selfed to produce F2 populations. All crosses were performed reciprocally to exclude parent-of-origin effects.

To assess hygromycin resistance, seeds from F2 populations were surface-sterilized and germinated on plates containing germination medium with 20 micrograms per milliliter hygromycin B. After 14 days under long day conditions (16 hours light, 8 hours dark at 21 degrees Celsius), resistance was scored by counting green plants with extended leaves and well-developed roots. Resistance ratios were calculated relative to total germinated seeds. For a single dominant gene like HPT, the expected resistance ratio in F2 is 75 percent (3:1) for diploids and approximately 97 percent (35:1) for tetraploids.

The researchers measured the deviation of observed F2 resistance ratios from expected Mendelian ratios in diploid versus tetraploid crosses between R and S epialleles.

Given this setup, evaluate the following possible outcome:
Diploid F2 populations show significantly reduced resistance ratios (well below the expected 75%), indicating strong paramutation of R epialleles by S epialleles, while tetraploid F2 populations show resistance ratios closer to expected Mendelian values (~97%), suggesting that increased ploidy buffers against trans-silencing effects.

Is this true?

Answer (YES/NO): NO